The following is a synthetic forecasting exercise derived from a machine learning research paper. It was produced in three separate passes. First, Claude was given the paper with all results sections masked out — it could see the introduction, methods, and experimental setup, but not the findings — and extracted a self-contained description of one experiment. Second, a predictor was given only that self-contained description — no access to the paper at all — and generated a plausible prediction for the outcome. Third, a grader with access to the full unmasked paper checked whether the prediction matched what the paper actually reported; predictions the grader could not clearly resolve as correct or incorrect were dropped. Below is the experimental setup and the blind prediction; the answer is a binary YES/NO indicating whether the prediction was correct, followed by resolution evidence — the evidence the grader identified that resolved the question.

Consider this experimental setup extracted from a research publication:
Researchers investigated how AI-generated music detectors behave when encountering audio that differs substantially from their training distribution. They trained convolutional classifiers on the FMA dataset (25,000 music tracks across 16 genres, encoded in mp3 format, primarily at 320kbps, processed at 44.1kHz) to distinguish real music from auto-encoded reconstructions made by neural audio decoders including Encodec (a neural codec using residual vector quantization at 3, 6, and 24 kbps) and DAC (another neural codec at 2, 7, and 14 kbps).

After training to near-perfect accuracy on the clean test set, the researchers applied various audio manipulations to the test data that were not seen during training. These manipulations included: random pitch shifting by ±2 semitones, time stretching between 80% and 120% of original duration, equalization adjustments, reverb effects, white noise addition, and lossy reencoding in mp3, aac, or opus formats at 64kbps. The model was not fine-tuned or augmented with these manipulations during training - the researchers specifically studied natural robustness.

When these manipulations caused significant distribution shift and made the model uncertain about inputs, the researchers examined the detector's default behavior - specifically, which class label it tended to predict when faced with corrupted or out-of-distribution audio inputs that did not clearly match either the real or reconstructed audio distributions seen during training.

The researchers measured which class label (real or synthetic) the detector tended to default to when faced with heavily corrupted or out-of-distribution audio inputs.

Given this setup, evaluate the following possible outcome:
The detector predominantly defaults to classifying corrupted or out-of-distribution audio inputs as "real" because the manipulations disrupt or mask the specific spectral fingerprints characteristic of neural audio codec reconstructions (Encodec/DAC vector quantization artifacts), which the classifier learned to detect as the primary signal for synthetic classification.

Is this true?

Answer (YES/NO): YES